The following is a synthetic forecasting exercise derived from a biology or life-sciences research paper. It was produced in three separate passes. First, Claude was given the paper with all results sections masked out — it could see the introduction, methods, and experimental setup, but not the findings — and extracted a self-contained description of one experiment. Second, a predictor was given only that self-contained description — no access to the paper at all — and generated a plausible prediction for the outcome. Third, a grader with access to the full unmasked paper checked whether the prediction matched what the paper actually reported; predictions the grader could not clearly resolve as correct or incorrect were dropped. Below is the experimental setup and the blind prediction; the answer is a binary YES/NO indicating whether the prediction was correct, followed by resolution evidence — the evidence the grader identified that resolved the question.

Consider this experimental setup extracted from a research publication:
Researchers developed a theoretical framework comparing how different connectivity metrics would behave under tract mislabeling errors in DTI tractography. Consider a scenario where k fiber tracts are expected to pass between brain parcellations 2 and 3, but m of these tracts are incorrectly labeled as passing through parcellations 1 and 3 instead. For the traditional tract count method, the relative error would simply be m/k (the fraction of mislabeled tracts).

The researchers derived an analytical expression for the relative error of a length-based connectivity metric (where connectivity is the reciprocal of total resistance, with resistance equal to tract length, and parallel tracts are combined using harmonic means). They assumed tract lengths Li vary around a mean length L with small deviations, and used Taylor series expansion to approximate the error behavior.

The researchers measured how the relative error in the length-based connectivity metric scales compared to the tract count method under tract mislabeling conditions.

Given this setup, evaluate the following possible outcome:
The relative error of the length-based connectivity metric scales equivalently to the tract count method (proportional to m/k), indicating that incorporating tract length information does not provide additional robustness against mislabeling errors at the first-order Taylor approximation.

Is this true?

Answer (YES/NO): YES